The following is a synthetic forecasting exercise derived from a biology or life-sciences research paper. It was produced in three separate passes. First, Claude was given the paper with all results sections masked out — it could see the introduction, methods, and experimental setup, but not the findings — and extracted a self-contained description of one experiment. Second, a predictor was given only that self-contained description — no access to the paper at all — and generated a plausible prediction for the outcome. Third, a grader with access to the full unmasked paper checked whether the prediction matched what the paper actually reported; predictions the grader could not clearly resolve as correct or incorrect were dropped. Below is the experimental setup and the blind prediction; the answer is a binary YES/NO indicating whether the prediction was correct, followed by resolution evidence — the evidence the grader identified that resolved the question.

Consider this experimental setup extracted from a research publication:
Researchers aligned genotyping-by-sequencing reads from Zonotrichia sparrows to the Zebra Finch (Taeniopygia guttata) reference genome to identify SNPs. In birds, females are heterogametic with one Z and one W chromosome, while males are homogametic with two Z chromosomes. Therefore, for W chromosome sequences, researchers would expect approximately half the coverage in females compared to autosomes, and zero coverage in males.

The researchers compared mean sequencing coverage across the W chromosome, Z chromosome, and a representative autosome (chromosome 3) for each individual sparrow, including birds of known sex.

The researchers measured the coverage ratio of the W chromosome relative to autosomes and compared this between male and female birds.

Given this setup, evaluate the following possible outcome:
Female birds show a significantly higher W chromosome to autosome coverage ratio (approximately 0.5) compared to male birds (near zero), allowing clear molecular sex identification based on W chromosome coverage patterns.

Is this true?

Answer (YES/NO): NO